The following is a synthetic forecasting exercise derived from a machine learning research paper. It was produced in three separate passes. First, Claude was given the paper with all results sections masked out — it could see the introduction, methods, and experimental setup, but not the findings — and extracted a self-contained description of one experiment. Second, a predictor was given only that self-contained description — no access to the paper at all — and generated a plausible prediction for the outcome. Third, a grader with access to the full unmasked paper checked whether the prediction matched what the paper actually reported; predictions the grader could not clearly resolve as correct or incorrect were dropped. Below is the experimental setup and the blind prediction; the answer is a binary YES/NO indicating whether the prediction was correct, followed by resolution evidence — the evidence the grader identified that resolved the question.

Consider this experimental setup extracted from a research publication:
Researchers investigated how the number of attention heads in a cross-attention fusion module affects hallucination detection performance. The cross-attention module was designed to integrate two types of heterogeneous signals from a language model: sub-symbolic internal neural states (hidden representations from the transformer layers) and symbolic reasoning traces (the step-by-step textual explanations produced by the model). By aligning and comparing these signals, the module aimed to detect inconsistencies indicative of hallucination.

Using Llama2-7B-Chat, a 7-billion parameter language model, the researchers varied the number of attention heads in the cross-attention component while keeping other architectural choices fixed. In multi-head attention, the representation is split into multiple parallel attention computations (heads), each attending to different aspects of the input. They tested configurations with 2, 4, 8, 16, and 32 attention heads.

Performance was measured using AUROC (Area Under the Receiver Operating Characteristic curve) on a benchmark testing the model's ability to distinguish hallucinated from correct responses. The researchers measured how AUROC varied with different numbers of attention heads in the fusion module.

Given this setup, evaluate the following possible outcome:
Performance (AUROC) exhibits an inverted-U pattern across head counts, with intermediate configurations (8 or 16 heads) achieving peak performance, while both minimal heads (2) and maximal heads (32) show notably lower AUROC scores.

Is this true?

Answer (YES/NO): YES